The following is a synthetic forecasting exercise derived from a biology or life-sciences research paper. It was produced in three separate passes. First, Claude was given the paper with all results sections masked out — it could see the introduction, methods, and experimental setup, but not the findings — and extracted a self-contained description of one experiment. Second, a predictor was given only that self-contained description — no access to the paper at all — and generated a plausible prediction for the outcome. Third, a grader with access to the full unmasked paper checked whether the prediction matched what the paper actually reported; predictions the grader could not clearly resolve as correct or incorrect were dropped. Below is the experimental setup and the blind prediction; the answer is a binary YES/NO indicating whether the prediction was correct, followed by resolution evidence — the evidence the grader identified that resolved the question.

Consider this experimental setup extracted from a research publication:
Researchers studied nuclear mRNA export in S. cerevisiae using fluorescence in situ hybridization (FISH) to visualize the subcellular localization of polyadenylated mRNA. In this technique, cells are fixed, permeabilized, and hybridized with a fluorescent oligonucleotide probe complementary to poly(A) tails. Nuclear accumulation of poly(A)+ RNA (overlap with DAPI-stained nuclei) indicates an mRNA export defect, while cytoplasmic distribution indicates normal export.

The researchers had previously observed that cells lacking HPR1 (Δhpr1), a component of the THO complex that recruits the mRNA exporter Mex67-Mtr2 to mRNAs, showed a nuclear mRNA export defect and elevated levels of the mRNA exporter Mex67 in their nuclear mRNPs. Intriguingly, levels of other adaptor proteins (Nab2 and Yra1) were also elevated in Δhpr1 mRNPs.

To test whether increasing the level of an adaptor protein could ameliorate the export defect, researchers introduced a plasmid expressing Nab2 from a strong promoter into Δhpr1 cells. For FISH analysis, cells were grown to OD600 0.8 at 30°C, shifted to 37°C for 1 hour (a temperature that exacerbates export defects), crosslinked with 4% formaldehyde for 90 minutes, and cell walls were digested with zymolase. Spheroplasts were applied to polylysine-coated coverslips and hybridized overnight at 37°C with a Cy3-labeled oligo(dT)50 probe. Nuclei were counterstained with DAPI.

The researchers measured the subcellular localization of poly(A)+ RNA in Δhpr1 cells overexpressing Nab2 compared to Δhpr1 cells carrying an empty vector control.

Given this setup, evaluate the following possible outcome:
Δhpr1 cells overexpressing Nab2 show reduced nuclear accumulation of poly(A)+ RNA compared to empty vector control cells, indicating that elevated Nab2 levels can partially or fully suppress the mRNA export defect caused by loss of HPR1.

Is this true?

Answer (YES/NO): YES